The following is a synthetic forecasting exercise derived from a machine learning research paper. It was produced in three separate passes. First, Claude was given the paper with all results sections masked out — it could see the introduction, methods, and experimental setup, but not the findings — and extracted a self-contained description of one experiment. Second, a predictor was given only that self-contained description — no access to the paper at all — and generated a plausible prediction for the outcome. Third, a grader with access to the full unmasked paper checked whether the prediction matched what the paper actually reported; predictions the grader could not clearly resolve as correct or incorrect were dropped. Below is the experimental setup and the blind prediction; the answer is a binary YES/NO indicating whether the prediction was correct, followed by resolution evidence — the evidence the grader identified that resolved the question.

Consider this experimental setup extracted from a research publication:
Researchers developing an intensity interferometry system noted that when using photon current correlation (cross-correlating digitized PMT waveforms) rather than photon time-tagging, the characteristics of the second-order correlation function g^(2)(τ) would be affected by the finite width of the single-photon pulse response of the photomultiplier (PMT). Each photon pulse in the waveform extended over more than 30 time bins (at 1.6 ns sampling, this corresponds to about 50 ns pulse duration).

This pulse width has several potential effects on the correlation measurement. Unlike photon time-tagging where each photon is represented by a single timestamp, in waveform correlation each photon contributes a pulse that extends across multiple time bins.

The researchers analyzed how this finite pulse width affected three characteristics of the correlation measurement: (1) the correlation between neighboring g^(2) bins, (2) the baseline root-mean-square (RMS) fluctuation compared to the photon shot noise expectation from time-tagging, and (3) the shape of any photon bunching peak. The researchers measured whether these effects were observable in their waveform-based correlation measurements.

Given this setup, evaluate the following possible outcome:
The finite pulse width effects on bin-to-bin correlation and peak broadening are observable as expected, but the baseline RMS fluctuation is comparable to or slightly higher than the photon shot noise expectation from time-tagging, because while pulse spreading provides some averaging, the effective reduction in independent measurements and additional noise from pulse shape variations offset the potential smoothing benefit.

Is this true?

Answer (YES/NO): NO